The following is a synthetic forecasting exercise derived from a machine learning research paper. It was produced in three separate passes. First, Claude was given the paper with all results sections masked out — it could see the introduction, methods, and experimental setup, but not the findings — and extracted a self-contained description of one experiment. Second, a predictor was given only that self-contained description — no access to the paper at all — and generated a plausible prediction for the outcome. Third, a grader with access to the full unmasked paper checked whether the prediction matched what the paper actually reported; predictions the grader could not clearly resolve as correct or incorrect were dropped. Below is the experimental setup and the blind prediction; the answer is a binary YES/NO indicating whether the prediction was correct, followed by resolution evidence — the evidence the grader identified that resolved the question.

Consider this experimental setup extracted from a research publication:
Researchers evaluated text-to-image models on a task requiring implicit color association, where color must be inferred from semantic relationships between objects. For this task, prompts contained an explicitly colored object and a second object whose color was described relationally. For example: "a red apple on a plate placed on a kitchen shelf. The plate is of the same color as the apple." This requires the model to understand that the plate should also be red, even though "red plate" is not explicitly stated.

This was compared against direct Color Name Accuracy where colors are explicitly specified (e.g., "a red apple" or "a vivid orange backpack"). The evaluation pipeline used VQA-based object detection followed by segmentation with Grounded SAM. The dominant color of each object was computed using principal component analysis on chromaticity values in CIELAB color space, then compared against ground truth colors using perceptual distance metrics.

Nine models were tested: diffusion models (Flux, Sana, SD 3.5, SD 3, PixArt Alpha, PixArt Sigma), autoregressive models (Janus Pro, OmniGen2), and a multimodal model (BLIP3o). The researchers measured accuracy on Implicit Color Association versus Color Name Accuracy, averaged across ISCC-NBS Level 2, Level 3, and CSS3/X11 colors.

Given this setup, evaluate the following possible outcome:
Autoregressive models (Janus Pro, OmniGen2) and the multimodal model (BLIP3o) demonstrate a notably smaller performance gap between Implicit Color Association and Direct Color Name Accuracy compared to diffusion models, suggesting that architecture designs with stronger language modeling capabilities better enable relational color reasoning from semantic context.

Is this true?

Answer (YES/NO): NO